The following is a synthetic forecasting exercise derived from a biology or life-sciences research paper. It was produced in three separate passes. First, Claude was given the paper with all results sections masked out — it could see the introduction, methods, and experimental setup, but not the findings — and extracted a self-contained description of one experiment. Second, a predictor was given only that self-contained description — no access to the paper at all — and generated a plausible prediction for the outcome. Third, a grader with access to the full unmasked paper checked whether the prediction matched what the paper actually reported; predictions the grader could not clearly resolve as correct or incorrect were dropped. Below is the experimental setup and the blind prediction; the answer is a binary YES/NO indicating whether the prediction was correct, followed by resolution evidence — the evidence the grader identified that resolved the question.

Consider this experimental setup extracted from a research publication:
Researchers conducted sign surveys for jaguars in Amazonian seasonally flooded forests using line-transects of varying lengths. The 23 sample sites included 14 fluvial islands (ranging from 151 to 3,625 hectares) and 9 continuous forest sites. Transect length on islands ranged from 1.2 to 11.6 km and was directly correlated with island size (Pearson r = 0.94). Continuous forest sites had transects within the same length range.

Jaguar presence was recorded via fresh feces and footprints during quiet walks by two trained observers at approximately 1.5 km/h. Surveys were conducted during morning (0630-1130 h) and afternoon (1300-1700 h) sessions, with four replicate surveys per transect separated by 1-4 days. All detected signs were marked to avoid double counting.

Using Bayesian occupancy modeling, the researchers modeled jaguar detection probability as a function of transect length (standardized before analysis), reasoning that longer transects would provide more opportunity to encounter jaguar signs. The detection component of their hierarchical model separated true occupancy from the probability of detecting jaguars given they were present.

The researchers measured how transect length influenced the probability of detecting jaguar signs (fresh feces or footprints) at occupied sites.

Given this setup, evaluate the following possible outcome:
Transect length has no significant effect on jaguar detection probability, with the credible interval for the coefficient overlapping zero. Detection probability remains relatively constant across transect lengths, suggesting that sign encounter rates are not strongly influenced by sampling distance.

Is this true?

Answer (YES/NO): NO